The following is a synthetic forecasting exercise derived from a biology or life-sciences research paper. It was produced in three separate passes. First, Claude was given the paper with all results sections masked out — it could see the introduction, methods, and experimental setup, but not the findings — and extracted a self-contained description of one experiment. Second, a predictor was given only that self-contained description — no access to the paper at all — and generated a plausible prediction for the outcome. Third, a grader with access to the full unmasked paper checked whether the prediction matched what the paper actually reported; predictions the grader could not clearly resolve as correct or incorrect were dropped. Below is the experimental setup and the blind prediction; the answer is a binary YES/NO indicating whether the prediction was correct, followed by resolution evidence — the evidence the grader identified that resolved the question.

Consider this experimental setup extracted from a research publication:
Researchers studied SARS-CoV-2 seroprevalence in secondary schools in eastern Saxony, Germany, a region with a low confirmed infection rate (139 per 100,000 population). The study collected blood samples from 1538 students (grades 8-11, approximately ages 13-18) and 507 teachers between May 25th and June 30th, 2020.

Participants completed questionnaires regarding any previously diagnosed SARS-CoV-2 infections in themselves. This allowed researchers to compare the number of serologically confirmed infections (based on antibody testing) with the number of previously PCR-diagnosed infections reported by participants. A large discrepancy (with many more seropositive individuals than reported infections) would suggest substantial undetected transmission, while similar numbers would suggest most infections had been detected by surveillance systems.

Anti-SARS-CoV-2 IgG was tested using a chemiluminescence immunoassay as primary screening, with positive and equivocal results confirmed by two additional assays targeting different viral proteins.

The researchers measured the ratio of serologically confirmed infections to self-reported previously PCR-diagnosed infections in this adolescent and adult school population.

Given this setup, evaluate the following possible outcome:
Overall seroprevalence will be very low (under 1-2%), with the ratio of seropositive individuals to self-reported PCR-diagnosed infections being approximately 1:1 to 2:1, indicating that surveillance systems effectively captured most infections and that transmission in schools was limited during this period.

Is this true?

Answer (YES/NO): NO